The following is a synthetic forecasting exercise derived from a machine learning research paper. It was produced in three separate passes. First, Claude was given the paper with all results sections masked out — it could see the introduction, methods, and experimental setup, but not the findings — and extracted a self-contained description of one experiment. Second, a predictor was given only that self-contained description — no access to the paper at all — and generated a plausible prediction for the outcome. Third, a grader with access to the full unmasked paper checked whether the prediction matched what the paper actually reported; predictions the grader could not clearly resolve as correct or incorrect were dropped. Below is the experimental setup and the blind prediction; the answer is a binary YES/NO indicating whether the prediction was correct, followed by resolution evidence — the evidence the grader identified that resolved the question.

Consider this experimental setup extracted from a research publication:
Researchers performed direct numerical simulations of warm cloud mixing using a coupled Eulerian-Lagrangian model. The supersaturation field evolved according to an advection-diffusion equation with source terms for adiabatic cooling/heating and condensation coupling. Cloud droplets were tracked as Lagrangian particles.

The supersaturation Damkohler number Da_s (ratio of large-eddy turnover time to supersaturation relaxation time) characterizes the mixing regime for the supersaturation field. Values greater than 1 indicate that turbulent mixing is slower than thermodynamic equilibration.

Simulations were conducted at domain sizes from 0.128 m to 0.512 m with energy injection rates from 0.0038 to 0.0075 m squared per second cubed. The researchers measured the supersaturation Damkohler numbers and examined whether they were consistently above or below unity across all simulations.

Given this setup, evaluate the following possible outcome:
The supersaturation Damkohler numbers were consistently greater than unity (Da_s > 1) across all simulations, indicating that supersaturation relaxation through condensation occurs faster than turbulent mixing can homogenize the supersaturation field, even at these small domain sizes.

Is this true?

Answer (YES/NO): YES